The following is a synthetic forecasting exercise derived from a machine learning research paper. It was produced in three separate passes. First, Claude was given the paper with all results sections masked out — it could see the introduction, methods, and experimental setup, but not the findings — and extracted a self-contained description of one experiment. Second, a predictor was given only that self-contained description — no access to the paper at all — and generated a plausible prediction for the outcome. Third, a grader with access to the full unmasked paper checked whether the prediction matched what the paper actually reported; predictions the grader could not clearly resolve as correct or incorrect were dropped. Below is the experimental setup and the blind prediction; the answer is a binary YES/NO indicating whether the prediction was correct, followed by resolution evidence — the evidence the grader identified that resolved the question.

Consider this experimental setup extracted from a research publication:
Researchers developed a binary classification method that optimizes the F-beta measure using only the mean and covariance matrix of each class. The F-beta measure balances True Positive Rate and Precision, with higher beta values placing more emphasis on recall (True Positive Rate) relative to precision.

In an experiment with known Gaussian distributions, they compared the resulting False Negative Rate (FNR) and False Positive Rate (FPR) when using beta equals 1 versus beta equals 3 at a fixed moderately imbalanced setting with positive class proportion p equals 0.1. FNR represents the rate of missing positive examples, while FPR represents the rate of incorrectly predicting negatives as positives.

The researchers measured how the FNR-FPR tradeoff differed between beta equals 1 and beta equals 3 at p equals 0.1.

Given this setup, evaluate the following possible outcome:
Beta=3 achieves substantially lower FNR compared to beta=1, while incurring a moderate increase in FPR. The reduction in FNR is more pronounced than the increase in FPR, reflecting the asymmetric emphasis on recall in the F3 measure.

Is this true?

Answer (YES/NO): YES